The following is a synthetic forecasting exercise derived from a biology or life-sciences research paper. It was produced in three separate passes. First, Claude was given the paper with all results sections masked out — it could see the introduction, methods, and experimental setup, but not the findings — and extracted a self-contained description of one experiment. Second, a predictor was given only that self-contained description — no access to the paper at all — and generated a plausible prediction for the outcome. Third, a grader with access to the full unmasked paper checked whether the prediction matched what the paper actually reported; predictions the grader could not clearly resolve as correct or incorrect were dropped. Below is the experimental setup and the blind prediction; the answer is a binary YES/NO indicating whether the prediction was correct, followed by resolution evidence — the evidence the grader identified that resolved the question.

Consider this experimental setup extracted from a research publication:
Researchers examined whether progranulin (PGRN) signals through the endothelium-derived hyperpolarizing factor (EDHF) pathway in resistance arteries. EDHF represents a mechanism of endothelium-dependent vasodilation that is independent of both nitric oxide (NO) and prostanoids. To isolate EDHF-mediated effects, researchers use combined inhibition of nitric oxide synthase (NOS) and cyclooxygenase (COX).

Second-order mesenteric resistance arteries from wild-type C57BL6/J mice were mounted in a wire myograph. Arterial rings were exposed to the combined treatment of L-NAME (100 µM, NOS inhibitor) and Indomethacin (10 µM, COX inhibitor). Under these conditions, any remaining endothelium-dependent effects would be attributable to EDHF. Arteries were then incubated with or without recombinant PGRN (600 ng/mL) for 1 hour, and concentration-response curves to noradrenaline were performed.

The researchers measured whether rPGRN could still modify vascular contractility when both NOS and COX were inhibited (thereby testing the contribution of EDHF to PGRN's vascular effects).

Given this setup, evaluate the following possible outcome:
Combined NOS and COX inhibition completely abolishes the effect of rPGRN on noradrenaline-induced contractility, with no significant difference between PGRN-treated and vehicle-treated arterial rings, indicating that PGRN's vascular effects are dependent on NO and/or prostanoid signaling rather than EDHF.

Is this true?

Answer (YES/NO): YES